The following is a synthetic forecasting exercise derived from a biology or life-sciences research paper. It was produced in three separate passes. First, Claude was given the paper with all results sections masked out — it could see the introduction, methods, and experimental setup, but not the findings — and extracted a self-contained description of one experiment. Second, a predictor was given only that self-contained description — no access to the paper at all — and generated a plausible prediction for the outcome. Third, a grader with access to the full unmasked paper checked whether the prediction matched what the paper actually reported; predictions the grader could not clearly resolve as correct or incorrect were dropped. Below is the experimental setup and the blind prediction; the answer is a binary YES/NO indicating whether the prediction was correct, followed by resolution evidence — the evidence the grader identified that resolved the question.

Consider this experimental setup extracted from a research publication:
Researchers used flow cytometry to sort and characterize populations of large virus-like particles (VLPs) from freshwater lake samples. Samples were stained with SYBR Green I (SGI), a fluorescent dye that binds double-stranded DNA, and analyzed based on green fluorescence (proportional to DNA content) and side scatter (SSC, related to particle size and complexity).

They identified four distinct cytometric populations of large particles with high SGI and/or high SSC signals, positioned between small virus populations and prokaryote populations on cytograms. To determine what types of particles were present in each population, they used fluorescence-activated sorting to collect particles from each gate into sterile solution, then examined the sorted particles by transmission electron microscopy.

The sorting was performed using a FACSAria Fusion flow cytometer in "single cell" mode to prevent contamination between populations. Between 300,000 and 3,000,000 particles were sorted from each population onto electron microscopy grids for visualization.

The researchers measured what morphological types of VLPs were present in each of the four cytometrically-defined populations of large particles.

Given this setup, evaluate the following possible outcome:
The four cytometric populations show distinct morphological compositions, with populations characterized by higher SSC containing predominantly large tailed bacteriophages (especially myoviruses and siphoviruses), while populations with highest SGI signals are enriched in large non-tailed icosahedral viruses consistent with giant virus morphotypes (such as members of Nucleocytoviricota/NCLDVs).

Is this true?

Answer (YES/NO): NO